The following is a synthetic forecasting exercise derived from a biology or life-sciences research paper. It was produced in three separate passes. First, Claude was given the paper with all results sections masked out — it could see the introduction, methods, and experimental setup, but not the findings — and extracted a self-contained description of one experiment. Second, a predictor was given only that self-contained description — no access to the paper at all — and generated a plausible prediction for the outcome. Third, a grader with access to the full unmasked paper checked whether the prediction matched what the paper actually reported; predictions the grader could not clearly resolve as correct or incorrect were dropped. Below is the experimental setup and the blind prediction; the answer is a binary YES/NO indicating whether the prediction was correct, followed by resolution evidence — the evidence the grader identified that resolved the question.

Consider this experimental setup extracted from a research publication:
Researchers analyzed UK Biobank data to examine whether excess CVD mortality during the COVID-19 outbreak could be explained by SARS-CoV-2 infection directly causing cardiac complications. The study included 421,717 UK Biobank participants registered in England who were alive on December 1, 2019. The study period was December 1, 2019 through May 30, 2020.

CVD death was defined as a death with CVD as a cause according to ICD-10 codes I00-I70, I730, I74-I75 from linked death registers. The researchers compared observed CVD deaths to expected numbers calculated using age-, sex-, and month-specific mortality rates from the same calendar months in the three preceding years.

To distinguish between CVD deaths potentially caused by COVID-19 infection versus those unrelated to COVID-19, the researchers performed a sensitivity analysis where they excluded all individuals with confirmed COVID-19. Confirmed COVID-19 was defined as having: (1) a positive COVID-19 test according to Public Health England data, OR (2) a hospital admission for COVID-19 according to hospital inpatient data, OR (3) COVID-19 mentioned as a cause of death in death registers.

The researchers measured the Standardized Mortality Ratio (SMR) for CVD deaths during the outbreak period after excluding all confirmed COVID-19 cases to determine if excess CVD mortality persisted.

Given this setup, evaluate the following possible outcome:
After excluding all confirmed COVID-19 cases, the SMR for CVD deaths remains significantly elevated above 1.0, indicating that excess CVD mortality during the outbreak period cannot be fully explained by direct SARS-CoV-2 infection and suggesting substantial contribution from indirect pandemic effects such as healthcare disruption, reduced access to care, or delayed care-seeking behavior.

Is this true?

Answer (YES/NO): NO